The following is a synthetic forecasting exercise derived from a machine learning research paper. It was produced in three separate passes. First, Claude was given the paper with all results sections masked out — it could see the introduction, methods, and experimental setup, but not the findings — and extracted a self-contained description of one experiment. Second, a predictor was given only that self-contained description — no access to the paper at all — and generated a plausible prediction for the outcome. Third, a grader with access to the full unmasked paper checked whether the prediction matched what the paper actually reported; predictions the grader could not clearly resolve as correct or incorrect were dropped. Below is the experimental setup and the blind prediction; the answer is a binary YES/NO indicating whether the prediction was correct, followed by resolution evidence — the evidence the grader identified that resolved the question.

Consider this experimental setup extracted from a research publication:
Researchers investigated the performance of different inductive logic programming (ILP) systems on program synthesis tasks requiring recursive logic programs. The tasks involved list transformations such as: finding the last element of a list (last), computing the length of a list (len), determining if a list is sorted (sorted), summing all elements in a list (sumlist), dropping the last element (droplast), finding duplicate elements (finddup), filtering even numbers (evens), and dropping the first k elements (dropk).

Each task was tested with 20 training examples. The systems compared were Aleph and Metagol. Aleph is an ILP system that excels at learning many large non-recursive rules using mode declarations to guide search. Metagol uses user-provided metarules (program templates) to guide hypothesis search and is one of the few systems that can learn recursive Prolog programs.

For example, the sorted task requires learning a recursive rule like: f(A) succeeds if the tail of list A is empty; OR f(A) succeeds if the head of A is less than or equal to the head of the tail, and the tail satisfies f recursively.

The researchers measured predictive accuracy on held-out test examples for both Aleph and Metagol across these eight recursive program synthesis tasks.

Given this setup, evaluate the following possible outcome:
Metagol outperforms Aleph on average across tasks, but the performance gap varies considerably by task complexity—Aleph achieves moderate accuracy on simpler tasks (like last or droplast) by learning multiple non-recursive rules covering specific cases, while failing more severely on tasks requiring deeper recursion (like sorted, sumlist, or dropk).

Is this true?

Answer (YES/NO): NO